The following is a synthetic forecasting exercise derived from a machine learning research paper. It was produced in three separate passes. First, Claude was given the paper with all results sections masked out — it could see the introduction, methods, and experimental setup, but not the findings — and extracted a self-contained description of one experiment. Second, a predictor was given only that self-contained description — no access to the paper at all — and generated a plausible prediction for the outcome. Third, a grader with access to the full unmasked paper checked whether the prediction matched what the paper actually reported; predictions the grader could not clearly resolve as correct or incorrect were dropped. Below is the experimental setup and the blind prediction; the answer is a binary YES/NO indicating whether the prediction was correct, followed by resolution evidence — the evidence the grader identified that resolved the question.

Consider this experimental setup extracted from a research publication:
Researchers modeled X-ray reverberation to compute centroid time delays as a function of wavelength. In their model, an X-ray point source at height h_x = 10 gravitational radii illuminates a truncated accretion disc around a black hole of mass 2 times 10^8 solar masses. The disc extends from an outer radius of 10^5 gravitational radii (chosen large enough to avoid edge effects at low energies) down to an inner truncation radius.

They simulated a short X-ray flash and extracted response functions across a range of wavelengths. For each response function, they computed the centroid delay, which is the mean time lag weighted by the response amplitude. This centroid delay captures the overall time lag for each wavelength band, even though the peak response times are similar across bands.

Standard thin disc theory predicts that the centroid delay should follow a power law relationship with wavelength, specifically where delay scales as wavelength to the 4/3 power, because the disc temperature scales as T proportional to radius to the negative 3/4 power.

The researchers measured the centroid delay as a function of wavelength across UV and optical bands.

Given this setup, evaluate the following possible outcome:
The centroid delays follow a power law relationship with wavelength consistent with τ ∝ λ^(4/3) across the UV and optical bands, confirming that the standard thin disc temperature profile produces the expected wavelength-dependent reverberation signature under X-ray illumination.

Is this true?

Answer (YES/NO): NO